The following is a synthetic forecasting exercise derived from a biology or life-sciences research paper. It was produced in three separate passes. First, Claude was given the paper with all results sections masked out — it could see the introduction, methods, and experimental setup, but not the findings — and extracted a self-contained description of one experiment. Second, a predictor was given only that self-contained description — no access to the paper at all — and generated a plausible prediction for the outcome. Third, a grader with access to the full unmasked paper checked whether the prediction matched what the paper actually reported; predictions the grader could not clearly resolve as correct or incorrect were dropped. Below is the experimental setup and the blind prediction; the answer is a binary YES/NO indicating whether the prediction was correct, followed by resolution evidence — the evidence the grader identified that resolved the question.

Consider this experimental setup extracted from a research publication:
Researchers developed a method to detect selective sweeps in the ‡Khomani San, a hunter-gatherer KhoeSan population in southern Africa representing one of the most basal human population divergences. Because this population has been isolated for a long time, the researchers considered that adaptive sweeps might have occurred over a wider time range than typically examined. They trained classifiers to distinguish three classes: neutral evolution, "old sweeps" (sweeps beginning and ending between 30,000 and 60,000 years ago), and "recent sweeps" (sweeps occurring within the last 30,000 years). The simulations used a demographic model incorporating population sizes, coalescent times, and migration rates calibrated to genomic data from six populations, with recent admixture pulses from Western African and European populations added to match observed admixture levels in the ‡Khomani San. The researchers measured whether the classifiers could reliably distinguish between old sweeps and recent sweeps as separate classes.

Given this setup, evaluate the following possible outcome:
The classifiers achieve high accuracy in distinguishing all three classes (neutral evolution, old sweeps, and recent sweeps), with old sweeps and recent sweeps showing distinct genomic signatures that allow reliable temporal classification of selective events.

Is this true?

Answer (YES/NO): NO